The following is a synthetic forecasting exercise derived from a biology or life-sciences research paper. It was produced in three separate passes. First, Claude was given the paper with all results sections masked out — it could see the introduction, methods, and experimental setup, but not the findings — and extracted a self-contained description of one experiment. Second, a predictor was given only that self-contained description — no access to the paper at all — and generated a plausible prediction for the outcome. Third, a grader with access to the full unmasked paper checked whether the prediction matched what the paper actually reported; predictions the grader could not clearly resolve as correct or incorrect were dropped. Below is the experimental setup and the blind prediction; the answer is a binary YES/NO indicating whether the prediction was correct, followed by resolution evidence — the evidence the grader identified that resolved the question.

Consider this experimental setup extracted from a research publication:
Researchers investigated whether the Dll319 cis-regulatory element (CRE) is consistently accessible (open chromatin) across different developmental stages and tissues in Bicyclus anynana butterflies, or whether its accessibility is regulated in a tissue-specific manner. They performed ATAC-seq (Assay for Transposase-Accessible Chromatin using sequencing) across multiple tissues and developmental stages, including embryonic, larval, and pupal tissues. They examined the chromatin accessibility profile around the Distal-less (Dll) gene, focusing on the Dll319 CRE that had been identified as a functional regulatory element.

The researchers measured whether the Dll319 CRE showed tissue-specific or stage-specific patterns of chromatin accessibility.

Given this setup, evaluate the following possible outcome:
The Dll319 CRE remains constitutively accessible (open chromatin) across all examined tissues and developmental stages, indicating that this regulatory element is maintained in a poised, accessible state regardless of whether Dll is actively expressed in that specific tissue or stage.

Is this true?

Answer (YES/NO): YES